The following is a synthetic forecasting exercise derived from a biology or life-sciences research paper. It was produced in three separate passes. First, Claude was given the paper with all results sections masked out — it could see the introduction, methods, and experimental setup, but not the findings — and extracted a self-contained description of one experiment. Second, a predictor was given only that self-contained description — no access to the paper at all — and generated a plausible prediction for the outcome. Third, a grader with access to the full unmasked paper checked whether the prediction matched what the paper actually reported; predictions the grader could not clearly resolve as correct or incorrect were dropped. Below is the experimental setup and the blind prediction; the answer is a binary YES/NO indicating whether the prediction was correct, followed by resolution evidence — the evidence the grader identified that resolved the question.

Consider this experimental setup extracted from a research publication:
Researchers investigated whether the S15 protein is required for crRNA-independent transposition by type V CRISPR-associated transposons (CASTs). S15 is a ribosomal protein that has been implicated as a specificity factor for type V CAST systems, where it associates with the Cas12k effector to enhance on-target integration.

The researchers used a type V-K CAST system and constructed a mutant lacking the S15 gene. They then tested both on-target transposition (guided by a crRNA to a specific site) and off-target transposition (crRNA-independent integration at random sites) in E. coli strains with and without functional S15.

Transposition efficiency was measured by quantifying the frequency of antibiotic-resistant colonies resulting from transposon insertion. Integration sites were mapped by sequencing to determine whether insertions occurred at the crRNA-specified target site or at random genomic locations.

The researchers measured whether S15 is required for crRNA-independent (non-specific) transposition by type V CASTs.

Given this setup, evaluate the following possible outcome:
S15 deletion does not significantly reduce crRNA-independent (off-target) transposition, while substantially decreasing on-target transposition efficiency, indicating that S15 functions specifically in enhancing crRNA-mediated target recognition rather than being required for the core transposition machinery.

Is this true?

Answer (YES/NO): YES